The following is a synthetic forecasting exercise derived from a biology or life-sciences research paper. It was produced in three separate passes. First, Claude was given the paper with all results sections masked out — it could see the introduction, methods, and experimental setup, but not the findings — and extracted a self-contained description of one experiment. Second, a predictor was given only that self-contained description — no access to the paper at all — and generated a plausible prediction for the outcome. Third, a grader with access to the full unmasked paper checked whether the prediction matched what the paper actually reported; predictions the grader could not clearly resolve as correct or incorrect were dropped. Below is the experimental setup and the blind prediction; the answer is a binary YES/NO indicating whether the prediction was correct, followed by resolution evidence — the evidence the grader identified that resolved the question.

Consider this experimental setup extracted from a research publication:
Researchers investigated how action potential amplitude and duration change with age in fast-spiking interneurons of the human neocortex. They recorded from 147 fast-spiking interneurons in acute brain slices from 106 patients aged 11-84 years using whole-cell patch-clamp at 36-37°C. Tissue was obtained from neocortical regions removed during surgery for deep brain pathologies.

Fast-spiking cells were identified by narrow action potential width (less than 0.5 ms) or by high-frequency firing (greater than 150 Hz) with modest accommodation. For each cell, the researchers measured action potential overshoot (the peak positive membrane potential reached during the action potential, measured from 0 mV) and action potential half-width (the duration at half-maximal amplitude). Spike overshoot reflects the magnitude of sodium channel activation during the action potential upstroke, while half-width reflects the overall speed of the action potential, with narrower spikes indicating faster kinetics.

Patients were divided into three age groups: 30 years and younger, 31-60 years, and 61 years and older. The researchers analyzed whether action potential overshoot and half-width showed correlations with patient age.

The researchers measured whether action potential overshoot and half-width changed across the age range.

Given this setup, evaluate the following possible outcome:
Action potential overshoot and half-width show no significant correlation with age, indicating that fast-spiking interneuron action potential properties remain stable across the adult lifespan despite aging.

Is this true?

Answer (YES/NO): NO